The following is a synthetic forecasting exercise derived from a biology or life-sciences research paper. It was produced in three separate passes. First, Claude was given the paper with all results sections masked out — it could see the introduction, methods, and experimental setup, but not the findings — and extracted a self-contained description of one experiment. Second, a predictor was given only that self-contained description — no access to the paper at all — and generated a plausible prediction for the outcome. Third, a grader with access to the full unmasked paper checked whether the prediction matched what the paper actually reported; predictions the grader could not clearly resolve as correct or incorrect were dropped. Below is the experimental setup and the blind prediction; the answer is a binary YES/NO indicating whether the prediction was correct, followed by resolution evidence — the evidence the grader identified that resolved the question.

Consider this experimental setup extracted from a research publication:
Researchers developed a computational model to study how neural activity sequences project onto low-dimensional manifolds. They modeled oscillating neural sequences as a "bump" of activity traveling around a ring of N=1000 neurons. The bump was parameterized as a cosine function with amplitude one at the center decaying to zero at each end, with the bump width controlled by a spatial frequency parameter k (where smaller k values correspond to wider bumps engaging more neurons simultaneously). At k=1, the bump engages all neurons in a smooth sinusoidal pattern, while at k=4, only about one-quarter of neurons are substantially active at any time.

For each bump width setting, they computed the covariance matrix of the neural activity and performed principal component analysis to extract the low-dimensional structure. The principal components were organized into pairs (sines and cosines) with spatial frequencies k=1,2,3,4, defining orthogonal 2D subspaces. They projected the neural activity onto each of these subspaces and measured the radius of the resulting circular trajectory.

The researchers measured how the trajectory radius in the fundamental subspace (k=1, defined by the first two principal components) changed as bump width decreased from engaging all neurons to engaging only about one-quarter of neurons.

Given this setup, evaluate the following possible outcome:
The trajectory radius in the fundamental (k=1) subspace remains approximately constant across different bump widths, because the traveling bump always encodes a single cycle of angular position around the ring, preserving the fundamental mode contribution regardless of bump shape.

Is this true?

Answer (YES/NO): NO